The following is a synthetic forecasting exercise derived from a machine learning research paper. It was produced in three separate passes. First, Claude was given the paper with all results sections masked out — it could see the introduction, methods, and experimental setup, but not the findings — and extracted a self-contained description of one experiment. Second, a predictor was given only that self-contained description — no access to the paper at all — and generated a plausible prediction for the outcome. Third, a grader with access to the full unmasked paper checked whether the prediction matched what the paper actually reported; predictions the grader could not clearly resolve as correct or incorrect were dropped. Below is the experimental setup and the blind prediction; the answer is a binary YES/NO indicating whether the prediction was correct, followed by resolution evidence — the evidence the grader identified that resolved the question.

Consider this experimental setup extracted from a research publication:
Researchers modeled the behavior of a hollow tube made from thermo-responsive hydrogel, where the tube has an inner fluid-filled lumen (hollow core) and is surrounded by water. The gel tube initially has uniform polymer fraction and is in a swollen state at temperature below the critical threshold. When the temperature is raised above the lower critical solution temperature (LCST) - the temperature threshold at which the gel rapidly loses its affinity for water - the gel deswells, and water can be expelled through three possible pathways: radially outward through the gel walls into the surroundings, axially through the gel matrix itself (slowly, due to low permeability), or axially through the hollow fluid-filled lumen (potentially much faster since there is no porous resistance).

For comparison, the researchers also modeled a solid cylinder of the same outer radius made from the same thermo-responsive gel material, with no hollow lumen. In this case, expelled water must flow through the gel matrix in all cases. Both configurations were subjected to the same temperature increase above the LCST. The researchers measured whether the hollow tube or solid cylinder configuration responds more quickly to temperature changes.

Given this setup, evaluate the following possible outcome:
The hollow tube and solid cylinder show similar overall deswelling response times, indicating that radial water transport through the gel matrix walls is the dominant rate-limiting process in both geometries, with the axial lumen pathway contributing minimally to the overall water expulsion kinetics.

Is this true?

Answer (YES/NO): NO